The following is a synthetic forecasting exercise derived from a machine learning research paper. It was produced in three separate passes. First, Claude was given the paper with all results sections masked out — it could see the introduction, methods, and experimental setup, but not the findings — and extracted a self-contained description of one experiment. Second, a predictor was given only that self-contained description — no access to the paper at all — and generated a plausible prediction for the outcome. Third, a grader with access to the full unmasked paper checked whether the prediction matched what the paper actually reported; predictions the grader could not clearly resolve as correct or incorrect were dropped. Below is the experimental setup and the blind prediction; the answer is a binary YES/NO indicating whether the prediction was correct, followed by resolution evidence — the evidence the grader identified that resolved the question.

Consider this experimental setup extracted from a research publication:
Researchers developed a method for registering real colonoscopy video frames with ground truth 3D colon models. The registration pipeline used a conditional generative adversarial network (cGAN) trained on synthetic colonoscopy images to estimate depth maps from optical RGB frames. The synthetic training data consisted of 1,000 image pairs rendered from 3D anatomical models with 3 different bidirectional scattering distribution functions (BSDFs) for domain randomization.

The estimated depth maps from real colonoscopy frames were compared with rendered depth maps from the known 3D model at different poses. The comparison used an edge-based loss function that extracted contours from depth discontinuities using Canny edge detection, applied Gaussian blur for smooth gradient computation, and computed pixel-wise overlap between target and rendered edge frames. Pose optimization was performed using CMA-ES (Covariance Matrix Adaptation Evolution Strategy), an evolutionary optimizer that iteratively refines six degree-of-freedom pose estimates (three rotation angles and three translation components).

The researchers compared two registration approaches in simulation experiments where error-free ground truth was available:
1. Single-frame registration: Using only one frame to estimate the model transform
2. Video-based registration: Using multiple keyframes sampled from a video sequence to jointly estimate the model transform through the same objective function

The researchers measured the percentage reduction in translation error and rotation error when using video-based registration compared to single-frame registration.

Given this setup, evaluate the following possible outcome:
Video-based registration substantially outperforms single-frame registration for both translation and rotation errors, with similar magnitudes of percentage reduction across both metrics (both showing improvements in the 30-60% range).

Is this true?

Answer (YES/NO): NO